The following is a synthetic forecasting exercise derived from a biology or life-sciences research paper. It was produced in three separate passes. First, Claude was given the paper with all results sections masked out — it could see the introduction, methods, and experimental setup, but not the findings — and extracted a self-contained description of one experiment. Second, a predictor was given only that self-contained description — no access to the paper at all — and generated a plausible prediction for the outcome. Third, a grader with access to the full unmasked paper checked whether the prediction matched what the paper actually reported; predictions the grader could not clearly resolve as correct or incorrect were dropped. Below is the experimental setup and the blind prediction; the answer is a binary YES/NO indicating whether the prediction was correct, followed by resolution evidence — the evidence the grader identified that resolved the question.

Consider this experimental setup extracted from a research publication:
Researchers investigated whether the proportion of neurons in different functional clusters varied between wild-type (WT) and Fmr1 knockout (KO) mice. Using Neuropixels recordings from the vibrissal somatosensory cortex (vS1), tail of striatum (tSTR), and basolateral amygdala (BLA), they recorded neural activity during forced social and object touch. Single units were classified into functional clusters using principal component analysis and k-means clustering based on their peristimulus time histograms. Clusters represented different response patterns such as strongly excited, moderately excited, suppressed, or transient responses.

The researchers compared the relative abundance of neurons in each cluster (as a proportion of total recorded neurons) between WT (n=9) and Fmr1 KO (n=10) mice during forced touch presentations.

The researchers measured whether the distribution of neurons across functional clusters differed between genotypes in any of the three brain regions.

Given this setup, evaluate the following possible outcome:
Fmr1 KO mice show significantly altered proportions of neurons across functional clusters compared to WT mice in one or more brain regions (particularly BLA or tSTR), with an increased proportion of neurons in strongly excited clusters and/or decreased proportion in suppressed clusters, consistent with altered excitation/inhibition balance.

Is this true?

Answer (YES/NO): NO